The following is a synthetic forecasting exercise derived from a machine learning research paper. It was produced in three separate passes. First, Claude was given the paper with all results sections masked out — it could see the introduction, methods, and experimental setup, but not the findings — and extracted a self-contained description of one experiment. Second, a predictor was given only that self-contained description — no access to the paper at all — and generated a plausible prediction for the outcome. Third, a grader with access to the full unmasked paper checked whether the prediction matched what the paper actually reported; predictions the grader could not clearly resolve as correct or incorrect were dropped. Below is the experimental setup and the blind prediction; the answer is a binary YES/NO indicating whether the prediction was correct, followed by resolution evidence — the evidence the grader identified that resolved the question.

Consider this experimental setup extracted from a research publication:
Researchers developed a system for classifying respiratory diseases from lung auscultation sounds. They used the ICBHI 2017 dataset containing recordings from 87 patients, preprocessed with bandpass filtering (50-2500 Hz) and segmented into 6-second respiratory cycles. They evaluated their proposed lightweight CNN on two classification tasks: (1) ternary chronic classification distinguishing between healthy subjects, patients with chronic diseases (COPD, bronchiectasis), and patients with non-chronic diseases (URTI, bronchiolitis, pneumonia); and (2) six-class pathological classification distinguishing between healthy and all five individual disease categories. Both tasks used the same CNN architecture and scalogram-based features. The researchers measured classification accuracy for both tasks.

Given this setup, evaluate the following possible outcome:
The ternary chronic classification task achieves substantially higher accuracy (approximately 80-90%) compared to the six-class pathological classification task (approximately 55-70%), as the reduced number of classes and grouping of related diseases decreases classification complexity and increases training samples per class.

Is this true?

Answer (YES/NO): NO